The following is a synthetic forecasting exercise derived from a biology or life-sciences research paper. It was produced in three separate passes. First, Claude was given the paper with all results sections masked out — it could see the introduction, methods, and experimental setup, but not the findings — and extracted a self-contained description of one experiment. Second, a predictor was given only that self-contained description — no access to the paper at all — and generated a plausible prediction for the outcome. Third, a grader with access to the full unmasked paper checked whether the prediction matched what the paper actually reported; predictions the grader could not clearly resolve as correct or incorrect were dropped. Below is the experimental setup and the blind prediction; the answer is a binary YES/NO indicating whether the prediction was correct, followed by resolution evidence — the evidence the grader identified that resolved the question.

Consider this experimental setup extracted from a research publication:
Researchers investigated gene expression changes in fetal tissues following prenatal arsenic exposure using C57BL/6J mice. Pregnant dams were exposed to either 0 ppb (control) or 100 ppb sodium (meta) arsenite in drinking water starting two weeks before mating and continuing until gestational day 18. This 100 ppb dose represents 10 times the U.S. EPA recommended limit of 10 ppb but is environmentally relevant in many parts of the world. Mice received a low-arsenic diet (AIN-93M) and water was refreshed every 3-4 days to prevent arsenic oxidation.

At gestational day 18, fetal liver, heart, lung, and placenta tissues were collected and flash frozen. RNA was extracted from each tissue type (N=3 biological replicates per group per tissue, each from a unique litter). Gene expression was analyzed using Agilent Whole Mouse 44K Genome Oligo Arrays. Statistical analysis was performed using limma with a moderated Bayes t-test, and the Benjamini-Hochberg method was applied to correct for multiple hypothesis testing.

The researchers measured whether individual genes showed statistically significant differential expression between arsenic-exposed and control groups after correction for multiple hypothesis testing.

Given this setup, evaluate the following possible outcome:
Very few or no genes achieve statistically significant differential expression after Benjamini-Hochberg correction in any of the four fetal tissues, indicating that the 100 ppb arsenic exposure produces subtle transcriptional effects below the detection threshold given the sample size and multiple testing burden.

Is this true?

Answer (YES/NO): YES